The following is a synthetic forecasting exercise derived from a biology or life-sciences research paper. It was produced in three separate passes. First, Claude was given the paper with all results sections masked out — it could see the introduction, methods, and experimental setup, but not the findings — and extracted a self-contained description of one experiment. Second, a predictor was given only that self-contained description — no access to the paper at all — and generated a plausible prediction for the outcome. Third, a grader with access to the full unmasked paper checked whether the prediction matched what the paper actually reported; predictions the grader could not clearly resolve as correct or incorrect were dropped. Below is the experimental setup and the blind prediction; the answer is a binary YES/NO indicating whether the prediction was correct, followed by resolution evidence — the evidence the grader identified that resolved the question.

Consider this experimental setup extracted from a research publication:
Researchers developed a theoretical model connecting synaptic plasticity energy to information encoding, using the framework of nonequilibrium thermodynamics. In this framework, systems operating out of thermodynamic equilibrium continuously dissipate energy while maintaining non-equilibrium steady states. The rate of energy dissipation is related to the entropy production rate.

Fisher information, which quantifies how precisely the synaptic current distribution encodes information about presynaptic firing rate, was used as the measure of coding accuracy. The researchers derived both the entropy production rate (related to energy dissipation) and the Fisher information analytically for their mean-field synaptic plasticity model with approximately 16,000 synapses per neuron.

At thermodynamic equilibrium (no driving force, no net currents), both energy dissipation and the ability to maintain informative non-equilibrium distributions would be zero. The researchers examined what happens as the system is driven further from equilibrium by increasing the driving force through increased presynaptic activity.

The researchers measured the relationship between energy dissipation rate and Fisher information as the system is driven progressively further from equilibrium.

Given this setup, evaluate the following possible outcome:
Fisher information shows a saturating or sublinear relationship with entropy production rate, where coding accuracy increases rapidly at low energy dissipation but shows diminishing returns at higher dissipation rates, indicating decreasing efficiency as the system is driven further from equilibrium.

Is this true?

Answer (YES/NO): NO